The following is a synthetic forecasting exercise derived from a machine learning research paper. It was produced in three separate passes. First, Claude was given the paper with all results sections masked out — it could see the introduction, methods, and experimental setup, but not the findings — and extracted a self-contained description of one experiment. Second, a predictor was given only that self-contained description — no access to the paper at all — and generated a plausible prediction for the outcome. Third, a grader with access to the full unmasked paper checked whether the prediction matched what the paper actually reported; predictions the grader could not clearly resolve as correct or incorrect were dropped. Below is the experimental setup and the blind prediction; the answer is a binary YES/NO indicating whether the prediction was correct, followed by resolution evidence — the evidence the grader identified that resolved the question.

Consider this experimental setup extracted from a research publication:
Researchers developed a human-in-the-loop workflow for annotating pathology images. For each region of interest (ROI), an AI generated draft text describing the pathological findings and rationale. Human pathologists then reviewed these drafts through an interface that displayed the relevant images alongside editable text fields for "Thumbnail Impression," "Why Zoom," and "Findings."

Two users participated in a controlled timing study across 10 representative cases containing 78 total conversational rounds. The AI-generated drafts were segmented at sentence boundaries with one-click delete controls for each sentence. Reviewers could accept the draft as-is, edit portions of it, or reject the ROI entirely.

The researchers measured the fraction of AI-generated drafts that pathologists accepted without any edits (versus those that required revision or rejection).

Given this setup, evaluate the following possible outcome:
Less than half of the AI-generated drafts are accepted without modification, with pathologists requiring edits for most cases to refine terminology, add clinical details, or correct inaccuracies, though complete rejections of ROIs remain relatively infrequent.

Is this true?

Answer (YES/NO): NO